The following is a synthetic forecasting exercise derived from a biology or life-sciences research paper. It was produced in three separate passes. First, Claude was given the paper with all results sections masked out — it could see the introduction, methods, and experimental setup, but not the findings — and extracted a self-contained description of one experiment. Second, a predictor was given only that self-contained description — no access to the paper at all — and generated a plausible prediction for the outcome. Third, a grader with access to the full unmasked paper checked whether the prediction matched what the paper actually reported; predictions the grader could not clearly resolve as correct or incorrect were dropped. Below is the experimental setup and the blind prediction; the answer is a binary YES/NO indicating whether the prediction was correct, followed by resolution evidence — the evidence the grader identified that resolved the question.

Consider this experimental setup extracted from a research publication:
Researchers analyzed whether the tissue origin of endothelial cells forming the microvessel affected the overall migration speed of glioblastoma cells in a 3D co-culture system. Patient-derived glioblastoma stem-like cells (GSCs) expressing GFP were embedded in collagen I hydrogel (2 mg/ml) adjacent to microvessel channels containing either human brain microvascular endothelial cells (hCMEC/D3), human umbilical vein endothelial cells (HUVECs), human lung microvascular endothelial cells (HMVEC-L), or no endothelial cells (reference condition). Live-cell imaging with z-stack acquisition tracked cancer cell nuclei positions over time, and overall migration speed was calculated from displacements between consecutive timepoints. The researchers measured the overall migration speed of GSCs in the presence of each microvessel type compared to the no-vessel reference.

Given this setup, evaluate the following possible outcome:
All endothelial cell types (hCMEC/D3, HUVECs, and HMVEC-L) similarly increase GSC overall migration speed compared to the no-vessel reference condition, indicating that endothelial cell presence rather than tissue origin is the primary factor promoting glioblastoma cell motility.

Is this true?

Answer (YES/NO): NO